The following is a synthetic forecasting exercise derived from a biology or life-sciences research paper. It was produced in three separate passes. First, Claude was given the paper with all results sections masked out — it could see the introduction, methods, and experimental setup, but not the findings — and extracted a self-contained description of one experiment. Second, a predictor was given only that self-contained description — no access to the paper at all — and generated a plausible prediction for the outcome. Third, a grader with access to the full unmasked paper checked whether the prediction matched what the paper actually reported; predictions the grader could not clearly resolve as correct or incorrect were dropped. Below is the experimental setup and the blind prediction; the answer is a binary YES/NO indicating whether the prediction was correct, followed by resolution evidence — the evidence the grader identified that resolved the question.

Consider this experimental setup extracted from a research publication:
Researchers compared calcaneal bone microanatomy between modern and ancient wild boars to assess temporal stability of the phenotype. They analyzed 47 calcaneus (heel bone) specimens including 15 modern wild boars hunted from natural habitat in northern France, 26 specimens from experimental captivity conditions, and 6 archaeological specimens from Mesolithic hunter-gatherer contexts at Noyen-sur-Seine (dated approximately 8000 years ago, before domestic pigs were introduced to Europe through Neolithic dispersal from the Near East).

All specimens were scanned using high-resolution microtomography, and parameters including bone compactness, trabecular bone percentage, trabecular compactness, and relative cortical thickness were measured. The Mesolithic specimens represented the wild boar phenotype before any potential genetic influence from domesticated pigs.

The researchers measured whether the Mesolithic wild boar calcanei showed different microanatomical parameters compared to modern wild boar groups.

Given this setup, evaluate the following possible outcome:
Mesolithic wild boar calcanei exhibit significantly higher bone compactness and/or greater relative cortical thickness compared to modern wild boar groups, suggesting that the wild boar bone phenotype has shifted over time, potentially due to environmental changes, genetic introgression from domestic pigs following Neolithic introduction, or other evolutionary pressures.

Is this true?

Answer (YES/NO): NO